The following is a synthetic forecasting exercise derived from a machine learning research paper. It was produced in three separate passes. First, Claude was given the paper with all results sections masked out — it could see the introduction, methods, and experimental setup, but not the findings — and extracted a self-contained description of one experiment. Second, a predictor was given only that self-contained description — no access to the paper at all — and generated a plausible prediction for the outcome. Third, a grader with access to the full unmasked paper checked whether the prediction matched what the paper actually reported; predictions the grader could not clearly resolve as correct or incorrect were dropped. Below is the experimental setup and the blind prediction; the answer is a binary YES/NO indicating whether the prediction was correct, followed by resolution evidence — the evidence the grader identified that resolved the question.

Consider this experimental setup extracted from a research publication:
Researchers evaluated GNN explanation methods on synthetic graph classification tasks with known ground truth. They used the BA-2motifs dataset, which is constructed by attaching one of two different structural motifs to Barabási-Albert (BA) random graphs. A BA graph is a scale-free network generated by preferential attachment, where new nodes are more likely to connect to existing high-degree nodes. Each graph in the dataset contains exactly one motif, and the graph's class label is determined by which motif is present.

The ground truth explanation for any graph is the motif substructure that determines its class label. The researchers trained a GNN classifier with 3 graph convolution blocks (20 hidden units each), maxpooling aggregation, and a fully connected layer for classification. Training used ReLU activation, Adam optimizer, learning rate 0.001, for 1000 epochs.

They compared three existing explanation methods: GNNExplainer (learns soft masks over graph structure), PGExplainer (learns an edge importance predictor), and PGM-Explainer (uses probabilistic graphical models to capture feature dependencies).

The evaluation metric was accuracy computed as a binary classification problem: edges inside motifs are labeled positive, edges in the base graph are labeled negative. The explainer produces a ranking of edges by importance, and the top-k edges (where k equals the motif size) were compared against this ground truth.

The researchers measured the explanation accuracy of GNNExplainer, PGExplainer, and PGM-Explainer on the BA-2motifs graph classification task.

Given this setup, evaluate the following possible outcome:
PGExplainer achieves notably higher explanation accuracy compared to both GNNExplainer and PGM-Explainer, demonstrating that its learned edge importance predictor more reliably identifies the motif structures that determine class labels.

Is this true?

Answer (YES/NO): NO